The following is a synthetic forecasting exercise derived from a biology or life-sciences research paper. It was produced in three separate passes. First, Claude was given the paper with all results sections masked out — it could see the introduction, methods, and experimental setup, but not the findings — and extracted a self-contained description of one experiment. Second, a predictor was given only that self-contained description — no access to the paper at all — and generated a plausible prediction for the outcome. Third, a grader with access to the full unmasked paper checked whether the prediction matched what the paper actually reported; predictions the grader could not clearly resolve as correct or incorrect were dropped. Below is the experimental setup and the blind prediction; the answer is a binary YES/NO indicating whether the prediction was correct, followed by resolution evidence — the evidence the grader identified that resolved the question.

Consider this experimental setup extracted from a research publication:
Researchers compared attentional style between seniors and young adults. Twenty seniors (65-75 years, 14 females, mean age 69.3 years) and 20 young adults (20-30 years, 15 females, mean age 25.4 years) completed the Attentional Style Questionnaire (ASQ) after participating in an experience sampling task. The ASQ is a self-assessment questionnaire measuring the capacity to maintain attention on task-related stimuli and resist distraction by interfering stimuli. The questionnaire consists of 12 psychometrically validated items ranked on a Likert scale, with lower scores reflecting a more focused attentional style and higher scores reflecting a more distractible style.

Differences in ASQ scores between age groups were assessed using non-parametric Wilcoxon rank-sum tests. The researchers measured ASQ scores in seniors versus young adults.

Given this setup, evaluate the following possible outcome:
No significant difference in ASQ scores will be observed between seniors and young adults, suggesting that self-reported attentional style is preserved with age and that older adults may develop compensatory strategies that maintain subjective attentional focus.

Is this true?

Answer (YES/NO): NO